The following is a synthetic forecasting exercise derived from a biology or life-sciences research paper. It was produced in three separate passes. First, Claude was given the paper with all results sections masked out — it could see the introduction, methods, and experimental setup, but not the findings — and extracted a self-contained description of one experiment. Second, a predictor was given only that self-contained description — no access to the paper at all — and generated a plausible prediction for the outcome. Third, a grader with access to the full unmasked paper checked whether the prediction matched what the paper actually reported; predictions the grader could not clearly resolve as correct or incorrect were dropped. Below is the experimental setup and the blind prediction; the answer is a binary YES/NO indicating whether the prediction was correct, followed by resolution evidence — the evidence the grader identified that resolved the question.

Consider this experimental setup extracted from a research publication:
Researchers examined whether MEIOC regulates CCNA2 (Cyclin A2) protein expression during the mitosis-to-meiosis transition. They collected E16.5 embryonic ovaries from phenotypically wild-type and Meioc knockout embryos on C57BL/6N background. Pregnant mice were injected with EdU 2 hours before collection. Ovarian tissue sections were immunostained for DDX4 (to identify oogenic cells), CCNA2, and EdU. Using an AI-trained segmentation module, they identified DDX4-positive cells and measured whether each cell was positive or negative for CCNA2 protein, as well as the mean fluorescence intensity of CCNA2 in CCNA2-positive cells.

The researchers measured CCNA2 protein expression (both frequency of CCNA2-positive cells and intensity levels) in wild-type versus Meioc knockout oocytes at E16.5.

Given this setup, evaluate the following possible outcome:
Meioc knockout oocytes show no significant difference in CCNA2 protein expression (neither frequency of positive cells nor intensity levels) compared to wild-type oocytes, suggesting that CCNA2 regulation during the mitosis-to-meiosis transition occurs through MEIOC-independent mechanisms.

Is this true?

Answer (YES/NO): NO